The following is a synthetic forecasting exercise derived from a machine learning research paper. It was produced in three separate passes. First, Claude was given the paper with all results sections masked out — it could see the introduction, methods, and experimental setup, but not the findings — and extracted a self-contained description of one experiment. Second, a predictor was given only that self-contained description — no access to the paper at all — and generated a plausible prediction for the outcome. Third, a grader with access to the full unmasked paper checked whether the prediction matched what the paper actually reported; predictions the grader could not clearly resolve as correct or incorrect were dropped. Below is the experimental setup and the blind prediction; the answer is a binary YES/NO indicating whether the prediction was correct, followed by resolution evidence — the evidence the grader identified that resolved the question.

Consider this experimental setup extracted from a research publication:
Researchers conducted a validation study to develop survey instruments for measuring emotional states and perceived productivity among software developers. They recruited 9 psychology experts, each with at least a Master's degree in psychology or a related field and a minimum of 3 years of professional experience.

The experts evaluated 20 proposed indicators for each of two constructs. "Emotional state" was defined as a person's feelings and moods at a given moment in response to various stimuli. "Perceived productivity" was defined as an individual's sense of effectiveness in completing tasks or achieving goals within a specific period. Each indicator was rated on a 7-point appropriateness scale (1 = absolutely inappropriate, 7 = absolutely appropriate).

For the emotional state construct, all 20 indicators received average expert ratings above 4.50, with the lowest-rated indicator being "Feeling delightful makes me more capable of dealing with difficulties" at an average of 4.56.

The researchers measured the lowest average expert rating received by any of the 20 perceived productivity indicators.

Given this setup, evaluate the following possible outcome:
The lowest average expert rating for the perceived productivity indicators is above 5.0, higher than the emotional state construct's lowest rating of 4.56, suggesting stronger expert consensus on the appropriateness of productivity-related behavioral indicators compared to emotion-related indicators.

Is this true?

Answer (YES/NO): NO